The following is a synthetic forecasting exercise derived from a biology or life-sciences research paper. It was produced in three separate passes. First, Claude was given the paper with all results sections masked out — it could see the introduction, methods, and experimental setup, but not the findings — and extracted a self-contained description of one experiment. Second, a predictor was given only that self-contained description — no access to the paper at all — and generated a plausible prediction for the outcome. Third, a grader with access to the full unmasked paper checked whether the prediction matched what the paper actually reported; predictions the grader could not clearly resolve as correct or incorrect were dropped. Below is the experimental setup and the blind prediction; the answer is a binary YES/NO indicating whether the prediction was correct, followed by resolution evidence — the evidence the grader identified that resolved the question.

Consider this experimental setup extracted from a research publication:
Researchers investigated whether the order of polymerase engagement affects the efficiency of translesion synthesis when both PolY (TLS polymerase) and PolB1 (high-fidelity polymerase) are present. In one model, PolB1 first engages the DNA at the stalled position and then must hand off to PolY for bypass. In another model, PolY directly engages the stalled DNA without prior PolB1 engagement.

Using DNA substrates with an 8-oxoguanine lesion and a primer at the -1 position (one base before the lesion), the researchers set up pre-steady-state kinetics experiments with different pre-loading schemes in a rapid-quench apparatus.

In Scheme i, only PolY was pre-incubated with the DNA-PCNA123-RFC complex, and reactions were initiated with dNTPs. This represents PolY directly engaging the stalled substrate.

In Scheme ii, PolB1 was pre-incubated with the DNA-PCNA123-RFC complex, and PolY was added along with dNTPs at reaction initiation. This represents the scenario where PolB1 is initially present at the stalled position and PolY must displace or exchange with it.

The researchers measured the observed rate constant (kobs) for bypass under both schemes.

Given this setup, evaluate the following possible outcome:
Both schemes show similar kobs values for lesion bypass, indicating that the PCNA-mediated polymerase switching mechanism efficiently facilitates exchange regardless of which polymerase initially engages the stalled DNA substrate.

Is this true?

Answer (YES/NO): NO